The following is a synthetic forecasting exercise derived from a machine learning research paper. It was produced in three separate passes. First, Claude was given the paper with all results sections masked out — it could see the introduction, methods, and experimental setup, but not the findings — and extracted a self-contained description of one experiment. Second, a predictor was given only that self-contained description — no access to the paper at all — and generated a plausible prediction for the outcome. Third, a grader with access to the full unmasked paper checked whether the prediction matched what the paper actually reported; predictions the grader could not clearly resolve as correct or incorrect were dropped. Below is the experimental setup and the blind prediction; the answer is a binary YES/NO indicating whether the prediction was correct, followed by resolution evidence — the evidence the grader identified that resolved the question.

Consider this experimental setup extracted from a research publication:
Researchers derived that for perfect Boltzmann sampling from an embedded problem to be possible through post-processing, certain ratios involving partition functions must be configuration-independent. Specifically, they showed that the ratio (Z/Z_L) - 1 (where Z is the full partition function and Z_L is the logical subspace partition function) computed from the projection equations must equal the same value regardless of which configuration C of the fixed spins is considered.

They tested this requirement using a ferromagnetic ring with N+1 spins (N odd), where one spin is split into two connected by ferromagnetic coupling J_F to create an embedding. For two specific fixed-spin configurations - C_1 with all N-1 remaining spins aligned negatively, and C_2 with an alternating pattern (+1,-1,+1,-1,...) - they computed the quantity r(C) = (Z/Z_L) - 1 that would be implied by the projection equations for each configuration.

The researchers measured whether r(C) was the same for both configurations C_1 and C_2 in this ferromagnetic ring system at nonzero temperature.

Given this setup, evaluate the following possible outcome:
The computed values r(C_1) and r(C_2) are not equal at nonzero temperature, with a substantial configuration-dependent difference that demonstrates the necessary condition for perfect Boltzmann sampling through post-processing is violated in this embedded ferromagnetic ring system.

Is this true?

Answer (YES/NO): YES